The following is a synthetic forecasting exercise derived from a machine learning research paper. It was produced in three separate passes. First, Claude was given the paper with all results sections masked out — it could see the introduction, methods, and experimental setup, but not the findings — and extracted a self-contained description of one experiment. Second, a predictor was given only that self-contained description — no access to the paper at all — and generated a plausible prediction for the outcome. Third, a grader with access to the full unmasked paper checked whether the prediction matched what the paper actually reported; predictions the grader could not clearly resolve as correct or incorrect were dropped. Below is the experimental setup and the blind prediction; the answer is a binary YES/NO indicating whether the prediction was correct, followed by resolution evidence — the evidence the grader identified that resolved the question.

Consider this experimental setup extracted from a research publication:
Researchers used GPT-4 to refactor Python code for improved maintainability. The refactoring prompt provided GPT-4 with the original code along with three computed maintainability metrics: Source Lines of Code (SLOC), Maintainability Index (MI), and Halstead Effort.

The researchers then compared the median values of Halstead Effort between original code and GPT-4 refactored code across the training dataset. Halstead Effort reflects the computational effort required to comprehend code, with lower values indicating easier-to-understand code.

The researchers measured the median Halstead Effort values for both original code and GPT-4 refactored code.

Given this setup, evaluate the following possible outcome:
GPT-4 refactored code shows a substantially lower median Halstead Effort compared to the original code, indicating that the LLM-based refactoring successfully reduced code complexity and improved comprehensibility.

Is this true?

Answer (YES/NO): YES